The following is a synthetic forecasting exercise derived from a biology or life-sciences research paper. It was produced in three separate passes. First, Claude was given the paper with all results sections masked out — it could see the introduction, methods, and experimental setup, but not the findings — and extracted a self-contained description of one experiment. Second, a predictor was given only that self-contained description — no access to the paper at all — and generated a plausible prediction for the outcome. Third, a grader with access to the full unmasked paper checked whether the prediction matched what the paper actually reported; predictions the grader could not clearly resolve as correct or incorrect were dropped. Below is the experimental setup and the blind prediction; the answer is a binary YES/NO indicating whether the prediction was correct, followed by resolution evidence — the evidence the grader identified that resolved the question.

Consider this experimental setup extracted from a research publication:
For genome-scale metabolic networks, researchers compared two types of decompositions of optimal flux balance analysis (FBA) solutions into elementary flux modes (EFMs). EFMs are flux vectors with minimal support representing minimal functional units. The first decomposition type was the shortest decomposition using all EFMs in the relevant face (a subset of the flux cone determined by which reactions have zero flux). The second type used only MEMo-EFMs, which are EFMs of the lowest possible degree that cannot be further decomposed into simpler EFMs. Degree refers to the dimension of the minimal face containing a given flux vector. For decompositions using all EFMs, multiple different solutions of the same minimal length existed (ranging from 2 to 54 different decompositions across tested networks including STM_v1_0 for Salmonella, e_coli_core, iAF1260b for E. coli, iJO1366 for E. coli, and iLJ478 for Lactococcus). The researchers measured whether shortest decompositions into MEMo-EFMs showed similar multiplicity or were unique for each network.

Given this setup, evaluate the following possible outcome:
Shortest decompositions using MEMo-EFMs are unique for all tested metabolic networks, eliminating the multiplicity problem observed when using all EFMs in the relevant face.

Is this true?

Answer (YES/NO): YES